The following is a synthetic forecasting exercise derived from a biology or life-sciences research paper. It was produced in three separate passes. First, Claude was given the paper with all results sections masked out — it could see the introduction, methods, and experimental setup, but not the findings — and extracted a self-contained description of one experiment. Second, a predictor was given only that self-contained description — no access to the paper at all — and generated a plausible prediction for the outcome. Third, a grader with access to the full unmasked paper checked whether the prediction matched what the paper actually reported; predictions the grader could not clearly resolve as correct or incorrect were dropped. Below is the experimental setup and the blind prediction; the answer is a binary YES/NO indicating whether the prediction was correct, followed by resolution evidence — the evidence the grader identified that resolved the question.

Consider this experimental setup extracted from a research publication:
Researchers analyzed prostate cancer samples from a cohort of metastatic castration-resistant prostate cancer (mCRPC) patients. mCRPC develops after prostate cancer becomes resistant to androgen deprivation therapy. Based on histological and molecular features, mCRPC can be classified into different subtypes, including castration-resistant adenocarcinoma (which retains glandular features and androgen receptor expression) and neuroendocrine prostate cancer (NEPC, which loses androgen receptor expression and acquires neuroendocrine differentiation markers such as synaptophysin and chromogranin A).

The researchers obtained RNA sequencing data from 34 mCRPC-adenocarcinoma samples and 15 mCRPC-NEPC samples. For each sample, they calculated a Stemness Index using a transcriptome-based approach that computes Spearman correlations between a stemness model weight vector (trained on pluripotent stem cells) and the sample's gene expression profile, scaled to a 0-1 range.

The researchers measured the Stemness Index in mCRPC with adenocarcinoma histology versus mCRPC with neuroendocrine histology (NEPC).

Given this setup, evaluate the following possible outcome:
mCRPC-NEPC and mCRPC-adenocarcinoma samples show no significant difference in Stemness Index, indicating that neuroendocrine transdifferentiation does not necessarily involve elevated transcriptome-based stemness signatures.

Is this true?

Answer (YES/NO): NO